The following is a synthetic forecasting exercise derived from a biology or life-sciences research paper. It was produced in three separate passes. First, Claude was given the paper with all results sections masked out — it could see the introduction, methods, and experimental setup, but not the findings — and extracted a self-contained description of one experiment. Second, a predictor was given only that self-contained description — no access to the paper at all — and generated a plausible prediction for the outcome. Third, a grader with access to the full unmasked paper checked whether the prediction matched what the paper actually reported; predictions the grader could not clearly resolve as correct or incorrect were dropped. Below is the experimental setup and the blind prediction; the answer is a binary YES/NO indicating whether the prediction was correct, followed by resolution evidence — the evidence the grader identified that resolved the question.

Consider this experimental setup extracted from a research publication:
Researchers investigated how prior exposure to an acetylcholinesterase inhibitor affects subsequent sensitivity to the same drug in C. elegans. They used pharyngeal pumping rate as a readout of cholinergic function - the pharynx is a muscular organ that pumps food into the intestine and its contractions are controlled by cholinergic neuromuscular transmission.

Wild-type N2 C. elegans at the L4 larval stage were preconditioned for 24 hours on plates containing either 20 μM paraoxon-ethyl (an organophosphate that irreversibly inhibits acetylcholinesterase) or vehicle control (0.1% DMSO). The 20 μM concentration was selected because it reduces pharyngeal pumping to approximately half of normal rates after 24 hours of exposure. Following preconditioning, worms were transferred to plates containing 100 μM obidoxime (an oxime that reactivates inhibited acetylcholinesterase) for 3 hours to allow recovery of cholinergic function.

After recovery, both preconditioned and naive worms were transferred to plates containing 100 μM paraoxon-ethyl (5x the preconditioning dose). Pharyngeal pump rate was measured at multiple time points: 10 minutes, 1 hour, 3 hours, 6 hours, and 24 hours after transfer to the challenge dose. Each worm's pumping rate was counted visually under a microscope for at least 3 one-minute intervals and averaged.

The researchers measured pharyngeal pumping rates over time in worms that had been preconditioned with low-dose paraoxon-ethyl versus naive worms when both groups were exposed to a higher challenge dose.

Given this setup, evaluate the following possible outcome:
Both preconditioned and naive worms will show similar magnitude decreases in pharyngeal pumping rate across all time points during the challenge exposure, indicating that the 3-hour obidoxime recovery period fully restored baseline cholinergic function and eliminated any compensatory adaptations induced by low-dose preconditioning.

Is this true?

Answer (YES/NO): NO